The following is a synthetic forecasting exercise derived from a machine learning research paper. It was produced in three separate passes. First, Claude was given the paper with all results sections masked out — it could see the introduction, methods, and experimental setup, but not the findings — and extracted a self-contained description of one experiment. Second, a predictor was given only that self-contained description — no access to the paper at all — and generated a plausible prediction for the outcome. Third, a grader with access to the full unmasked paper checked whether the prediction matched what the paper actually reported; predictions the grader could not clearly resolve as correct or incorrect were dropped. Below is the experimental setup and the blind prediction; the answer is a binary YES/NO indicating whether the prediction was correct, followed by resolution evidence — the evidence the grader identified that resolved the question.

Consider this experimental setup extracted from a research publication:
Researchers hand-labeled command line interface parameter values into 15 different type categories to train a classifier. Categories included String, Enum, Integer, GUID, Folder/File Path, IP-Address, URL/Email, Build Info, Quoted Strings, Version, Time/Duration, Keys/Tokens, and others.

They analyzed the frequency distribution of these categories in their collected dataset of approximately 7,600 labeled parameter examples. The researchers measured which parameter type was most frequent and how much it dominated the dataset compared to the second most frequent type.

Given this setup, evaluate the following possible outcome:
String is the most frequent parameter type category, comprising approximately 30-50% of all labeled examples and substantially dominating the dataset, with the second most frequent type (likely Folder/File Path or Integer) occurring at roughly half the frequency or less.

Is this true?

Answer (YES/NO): NO